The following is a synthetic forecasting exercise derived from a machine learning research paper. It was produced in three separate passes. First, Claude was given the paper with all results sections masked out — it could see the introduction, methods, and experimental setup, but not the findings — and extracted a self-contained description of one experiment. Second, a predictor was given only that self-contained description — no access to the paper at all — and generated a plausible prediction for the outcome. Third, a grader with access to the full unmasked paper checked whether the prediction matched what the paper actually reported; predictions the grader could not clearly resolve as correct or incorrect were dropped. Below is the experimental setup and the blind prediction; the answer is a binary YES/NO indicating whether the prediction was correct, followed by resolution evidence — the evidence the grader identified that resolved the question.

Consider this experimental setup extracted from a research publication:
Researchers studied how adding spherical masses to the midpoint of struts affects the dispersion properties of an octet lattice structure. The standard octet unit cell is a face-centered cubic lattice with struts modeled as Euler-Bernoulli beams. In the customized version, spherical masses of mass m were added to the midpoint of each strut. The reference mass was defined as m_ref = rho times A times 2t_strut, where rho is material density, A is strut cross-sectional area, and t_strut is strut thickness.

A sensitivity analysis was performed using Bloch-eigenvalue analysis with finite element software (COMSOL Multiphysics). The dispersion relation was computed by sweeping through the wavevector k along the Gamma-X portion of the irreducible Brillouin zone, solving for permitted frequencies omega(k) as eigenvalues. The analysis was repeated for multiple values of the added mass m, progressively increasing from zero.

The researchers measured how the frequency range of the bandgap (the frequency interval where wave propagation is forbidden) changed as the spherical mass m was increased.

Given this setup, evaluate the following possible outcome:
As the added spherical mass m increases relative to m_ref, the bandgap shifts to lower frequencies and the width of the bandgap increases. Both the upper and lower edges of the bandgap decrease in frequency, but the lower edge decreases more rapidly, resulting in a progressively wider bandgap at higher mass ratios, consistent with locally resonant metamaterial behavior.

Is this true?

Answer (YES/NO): NO